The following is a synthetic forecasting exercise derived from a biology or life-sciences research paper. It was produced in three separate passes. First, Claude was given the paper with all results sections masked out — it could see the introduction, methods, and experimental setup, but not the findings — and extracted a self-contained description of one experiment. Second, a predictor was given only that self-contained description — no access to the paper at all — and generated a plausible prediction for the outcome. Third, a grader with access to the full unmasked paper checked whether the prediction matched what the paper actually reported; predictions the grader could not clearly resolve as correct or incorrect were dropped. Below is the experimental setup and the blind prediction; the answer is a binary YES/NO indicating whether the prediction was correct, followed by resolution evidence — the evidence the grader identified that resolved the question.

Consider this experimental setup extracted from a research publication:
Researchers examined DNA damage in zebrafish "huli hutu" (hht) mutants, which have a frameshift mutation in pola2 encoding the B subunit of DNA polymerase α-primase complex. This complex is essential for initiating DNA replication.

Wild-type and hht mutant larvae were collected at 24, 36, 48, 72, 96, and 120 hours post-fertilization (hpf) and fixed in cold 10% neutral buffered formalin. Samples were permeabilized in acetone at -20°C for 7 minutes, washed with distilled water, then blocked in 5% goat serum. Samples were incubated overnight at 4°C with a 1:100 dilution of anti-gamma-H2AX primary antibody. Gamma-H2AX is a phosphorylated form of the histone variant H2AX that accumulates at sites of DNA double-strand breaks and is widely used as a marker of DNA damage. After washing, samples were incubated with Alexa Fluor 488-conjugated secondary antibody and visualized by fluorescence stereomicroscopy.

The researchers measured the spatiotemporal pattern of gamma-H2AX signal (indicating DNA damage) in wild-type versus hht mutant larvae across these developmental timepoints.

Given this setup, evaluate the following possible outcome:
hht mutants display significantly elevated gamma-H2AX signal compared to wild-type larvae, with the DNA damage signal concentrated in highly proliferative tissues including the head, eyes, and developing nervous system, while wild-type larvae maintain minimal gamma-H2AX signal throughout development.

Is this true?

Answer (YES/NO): YES